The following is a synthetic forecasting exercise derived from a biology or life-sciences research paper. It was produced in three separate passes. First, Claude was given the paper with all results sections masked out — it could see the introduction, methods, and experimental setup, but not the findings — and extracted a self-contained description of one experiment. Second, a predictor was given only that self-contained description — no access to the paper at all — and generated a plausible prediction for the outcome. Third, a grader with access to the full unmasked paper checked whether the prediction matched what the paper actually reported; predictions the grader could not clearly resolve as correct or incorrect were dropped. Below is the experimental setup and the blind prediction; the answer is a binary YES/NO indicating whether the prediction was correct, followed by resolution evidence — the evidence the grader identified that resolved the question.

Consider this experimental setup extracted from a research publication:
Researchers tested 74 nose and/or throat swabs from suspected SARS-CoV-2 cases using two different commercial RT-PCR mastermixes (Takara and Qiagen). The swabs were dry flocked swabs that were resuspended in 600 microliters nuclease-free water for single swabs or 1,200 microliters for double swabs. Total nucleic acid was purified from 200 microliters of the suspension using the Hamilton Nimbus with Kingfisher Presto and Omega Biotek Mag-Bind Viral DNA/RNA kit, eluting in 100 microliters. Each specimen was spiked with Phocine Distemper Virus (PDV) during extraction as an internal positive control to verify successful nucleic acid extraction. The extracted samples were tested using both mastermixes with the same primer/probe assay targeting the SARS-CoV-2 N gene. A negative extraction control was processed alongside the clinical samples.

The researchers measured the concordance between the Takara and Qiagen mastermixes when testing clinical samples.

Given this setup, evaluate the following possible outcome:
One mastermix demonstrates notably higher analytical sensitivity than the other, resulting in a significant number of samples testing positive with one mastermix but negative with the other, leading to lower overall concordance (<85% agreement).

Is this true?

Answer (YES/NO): NO